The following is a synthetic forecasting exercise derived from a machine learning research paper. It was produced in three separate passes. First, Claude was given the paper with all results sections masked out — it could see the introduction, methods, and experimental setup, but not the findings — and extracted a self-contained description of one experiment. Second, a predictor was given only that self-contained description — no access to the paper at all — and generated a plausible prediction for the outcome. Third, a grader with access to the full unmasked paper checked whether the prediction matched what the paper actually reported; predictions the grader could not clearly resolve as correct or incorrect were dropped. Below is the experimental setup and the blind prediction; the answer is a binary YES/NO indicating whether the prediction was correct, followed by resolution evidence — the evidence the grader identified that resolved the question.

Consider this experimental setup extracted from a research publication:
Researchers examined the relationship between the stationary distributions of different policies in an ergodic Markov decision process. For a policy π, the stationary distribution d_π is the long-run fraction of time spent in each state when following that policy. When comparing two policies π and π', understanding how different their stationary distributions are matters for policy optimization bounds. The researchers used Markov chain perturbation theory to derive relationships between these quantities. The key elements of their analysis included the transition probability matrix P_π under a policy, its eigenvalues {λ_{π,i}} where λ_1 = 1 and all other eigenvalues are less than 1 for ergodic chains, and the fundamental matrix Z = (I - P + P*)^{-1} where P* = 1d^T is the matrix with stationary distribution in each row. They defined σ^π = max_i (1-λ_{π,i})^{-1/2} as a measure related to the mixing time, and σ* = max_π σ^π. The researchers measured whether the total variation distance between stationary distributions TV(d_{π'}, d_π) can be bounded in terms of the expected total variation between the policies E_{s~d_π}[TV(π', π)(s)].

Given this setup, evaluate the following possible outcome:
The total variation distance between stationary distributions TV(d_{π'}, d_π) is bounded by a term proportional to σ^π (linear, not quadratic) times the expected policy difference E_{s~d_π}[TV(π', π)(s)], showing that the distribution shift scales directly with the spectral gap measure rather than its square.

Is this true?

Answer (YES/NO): YES